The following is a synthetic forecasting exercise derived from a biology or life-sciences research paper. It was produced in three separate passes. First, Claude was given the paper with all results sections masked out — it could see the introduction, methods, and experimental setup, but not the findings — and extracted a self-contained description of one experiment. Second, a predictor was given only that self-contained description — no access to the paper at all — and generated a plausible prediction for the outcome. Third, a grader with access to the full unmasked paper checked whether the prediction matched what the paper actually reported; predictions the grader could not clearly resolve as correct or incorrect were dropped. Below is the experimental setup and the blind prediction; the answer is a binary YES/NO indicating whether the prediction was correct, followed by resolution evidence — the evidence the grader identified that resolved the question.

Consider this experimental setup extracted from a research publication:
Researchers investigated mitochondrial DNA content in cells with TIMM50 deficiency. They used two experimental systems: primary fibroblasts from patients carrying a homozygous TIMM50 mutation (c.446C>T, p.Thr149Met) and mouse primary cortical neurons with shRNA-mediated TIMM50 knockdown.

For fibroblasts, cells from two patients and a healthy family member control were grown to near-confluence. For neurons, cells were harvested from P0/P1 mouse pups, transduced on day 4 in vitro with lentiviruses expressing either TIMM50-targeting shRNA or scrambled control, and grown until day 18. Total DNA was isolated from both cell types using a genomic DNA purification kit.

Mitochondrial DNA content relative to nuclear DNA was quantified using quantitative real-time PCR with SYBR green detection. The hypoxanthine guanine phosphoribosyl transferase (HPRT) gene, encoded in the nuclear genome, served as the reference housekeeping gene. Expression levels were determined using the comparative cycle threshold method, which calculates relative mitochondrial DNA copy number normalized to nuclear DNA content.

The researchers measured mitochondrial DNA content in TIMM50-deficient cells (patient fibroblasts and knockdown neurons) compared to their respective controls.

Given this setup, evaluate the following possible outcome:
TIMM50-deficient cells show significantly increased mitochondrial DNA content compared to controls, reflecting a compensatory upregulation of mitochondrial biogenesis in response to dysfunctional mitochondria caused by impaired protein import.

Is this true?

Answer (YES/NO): NO